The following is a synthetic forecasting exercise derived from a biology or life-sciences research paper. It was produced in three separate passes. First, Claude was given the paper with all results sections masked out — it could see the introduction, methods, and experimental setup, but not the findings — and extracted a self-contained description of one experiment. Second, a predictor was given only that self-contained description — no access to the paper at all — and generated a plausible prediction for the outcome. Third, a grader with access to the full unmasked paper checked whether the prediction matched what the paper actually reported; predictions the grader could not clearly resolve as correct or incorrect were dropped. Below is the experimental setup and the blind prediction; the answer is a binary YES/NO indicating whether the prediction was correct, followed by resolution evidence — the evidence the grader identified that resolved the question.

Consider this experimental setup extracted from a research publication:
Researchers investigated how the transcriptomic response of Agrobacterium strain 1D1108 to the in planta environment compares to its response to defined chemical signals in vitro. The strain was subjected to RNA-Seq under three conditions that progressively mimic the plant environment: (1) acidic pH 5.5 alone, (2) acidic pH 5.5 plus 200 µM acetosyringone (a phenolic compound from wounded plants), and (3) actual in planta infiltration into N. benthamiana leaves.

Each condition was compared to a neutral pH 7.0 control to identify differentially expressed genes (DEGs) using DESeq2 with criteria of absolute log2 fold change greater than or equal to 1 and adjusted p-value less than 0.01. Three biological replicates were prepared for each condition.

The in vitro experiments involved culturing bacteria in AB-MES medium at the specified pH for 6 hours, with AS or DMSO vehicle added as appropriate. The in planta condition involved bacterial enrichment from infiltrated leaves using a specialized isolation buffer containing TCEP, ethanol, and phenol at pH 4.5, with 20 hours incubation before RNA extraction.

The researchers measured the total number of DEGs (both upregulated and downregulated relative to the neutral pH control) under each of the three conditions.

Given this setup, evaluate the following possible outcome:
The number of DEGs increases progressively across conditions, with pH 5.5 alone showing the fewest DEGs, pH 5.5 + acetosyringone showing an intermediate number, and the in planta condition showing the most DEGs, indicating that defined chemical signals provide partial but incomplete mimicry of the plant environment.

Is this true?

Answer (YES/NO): NO